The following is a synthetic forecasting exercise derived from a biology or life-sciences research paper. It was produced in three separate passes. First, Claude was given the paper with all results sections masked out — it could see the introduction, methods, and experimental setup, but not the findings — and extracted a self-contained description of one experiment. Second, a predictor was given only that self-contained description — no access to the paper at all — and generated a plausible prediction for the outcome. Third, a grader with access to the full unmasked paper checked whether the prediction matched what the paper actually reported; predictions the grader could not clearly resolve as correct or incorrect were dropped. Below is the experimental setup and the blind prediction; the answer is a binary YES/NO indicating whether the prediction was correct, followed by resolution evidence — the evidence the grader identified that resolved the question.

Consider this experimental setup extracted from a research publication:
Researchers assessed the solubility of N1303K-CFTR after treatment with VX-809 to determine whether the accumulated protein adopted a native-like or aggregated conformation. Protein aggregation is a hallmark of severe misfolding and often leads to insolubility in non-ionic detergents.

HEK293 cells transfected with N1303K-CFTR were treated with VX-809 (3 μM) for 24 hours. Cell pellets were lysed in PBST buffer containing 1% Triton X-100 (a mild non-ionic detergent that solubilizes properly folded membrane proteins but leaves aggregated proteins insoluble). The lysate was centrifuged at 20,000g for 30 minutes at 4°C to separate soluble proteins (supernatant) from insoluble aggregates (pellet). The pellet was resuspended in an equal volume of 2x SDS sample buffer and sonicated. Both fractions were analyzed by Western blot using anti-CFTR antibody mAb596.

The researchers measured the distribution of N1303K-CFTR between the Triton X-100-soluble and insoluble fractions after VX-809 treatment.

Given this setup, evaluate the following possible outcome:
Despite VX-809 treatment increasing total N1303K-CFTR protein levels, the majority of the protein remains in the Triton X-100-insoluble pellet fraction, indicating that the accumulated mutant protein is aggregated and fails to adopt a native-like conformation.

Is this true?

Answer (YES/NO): NO